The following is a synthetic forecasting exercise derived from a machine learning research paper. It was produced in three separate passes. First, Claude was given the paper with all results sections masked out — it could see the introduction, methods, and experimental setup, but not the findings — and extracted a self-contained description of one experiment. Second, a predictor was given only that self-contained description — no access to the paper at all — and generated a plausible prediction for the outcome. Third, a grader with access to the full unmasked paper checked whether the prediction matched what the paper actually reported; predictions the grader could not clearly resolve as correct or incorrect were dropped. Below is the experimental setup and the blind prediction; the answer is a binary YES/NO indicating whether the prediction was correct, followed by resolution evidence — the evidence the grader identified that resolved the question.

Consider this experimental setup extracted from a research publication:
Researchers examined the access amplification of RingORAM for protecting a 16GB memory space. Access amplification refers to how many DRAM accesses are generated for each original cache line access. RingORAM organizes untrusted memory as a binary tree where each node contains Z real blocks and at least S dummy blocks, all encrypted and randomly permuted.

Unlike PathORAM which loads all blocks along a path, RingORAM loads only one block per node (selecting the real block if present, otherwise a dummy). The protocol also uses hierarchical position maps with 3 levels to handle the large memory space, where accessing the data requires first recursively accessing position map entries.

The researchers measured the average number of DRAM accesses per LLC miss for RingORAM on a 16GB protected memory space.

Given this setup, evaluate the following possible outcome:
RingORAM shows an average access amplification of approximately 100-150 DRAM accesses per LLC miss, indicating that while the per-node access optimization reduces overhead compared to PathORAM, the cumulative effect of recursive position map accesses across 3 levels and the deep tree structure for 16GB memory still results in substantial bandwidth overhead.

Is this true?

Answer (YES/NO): NO